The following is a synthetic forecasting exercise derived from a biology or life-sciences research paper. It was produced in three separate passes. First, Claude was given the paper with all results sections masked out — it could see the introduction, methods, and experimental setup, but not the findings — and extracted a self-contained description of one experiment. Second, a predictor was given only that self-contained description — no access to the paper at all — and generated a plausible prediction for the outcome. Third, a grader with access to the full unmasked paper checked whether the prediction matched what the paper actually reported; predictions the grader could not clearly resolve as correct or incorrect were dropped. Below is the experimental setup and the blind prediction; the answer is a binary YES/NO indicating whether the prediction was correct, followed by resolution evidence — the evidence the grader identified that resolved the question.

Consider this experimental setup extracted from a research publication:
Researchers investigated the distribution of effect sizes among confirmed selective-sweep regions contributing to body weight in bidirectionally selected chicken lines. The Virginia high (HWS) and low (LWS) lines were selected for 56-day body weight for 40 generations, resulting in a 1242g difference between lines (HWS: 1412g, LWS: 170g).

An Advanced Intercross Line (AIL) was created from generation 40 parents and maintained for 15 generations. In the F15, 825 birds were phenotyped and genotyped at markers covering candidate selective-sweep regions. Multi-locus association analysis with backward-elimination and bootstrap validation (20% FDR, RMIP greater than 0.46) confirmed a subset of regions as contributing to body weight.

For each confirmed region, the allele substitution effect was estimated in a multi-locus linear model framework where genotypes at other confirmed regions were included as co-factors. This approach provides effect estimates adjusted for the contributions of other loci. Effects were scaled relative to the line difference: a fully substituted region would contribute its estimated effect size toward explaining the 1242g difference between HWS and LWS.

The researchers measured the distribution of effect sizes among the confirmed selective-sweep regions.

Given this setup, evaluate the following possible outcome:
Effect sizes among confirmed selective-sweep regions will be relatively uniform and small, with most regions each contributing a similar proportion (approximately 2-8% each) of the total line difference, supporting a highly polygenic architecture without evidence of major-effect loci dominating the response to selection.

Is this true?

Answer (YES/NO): NO